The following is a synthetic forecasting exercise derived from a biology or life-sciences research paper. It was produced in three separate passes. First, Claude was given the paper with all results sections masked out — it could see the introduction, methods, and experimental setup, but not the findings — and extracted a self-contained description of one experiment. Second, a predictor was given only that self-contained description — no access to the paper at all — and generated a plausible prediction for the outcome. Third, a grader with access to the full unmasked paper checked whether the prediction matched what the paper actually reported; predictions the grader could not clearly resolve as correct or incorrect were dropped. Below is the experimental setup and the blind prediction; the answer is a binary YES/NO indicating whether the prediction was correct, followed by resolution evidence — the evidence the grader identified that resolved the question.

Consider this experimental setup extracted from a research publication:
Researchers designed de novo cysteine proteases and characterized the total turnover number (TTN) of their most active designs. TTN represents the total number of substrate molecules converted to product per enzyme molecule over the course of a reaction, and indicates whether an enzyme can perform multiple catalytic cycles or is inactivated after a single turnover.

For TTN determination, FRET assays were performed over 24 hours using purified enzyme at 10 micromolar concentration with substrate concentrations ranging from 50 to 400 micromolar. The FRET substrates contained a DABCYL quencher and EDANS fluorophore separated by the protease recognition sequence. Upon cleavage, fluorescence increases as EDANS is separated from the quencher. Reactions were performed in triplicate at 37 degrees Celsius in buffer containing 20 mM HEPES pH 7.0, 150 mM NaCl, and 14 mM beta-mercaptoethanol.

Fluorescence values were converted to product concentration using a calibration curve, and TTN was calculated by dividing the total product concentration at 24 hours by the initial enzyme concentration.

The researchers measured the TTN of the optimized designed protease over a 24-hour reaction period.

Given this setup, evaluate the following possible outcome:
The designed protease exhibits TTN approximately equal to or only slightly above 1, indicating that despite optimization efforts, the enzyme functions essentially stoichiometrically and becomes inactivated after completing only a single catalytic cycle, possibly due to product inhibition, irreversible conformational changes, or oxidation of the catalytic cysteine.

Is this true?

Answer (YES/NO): NO